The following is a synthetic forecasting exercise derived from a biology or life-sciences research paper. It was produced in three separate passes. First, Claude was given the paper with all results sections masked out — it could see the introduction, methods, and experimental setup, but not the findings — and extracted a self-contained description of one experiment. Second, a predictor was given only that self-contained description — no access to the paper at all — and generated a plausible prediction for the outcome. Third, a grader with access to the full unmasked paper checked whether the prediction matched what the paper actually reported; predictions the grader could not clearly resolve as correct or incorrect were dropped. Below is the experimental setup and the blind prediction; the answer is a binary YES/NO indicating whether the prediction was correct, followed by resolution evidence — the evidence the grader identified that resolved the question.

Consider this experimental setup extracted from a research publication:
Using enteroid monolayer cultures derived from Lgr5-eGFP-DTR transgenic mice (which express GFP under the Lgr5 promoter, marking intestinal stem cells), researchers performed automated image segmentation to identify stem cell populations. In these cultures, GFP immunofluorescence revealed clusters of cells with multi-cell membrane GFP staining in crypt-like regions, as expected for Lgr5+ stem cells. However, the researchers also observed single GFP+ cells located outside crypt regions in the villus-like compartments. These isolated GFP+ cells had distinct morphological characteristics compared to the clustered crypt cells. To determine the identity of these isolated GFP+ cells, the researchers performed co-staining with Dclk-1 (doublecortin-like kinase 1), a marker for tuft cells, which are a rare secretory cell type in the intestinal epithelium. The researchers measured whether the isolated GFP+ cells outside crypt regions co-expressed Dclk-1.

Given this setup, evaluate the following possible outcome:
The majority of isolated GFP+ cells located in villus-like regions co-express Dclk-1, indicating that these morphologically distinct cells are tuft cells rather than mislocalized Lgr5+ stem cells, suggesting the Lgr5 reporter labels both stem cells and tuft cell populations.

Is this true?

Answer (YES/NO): YES